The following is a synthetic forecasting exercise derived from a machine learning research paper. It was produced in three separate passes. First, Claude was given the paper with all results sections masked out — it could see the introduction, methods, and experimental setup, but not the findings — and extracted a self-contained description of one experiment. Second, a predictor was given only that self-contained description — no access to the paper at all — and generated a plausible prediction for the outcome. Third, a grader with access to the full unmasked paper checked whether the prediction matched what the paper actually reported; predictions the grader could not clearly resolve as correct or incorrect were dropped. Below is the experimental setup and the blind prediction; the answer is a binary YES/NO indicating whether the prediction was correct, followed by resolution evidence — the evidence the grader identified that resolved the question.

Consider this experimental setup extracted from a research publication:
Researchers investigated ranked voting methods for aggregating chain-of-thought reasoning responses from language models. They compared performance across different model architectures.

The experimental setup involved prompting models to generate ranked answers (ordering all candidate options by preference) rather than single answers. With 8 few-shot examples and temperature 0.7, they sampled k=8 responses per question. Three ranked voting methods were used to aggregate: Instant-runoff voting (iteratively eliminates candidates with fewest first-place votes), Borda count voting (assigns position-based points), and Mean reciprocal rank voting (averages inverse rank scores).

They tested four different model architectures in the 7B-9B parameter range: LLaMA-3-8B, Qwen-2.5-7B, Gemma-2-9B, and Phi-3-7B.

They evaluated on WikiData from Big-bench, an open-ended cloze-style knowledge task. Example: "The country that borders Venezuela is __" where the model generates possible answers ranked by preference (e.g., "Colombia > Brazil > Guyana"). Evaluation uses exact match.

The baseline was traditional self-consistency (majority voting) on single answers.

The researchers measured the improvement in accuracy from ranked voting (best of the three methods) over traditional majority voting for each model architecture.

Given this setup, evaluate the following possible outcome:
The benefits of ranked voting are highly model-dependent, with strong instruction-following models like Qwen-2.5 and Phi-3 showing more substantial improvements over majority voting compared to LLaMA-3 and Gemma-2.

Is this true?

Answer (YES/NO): NO